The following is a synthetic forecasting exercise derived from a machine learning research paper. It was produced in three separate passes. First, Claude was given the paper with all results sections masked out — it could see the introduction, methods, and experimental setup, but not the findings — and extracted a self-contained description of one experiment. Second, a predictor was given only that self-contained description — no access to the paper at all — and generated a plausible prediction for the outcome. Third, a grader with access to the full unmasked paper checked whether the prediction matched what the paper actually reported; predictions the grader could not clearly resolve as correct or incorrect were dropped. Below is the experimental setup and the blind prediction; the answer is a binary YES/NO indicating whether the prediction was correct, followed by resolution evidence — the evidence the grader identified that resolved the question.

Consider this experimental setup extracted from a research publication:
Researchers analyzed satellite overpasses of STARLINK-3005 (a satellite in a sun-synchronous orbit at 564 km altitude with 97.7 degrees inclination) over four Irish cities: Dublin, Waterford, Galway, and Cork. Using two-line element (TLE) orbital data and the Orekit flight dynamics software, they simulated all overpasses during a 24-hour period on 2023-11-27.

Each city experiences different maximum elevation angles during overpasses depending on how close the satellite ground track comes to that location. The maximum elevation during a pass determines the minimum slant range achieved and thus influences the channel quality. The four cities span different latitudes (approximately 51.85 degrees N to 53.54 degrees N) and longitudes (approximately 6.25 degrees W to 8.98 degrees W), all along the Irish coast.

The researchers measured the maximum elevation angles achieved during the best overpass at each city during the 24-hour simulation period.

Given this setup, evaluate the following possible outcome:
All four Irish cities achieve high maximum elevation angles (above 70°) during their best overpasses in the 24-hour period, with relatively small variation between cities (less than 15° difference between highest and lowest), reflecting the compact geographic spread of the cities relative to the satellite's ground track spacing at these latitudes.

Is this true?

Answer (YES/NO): YES